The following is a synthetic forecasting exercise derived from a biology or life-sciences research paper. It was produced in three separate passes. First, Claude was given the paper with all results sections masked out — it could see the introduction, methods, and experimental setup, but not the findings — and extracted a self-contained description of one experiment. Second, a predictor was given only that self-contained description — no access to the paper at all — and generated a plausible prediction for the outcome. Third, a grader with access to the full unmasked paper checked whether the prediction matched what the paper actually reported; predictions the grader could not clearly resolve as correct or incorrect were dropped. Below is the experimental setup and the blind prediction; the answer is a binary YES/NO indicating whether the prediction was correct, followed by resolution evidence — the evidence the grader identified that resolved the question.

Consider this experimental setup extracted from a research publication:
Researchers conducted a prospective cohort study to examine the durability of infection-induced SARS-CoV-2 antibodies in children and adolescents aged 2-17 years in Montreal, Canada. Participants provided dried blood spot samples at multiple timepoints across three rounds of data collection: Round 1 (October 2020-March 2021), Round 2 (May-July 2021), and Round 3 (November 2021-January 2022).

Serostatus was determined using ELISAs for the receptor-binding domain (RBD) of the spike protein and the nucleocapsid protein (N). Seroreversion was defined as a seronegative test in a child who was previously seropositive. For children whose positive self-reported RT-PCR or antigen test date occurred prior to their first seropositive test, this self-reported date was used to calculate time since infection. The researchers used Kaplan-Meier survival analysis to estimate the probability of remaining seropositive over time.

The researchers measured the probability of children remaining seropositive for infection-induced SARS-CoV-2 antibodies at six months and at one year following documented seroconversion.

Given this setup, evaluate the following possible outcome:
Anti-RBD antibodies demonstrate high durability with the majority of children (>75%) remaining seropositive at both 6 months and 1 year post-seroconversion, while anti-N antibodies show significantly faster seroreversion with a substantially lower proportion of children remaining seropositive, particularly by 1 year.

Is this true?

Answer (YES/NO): NO